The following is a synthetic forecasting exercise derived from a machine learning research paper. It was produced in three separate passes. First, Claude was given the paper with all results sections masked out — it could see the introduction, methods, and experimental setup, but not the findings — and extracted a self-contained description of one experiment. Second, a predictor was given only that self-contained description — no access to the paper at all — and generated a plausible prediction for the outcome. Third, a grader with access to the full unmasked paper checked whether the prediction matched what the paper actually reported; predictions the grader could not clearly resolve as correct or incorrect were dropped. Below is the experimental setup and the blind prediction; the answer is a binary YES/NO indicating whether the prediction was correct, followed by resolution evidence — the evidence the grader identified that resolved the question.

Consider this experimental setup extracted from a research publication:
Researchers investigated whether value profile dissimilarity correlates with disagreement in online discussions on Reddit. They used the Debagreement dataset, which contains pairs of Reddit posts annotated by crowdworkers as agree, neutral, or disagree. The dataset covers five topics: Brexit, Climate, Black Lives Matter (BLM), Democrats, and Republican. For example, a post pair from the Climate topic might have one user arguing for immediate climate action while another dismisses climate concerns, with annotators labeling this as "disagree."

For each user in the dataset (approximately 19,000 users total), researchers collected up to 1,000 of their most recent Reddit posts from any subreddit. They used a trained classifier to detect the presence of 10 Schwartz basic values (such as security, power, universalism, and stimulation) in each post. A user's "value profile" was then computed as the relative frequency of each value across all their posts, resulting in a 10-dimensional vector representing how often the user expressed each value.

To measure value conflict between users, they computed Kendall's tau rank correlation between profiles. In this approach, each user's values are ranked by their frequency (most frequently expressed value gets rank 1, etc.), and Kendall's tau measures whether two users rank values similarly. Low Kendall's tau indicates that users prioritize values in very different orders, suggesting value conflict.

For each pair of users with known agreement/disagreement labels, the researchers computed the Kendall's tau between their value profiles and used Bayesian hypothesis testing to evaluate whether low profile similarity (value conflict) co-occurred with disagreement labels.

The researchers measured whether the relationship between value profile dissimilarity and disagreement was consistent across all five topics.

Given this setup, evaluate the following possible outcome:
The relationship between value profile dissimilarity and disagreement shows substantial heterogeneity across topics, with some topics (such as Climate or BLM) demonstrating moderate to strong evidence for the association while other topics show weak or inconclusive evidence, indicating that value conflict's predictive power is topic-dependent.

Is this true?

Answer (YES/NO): YES